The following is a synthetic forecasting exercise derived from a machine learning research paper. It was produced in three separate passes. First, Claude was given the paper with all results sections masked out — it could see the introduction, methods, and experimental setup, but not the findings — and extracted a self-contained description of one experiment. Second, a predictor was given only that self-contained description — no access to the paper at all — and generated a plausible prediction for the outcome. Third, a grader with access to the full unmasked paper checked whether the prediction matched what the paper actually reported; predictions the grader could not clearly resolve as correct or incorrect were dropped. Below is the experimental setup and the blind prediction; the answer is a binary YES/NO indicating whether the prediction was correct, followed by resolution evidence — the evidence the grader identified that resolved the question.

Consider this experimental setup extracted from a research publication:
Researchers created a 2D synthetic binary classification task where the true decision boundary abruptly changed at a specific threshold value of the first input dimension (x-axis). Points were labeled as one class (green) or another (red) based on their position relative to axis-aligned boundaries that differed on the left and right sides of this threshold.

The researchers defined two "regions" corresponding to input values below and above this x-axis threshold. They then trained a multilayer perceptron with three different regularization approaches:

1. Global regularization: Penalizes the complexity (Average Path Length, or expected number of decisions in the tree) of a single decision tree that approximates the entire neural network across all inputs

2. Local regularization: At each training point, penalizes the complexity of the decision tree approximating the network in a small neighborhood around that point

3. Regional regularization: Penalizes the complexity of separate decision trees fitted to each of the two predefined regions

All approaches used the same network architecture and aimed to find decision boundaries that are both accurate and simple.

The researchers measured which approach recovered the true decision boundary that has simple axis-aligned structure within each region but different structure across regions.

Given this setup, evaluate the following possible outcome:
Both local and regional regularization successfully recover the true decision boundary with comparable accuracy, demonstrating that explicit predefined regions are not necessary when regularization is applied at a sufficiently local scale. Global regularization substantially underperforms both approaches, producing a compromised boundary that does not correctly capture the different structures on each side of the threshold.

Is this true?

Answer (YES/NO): NO